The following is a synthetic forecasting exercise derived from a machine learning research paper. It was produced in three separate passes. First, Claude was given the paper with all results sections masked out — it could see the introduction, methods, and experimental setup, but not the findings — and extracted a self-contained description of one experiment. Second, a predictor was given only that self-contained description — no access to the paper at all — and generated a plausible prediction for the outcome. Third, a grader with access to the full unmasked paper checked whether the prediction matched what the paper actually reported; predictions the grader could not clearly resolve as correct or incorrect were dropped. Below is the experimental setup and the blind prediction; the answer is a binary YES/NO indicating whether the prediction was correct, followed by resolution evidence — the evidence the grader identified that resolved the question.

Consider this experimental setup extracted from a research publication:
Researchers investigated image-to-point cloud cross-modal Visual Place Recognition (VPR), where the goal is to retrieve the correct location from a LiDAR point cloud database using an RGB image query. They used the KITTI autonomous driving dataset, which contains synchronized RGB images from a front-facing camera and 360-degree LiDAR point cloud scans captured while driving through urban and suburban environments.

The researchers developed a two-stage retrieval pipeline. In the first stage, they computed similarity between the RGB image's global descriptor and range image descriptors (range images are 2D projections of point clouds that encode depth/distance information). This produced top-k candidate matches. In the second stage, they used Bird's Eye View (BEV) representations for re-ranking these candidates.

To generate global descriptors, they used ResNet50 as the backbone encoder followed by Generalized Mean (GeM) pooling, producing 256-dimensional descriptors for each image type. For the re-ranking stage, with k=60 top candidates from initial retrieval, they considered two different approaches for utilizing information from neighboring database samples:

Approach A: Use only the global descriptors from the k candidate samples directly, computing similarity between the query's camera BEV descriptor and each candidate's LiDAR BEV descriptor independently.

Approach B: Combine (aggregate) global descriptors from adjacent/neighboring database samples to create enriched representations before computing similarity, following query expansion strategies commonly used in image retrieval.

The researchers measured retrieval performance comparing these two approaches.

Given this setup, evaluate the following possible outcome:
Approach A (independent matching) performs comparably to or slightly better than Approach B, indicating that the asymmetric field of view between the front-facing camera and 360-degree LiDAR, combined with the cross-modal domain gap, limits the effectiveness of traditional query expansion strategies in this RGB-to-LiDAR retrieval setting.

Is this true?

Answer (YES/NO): YES